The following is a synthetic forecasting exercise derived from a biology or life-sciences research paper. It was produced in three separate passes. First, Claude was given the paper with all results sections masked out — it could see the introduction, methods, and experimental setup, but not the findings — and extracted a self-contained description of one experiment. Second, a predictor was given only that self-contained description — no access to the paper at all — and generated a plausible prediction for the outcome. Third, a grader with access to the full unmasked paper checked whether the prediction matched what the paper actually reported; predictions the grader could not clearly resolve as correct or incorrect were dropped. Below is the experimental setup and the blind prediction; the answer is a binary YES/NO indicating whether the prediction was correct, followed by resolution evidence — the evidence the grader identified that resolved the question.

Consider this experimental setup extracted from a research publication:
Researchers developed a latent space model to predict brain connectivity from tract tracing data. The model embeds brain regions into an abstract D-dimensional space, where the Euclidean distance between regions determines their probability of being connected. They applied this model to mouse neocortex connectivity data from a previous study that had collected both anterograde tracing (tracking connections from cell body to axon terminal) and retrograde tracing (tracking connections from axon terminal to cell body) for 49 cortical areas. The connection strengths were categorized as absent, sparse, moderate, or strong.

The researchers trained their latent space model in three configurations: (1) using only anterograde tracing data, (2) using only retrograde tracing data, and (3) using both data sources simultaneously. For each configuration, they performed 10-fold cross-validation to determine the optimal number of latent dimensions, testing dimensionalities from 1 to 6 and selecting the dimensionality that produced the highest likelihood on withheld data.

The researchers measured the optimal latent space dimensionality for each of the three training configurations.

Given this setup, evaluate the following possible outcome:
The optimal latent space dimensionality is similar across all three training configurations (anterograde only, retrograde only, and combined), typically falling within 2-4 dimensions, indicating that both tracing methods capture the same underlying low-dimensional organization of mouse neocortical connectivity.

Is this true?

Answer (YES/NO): NO